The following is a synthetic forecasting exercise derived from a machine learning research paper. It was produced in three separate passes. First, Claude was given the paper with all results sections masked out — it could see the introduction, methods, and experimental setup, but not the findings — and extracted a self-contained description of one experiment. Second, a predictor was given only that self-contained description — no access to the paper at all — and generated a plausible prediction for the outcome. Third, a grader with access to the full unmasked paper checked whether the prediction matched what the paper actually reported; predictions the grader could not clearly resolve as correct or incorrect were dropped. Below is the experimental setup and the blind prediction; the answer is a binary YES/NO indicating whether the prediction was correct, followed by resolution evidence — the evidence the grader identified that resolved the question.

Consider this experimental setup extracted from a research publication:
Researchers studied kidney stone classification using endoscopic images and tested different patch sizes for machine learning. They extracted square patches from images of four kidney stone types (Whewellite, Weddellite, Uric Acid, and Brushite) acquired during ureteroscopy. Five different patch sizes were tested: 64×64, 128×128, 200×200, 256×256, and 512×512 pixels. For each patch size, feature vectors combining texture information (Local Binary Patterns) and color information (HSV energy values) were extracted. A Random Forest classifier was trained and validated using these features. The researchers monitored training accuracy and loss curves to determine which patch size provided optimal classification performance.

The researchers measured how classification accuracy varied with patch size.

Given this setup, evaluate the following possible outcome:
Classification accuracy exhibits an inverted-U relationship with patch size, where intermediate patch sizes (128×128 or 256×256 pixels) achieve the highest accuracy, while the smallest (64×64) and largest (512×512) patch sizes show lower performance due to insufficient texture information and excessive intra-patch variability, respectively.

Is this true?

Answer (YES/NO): NO